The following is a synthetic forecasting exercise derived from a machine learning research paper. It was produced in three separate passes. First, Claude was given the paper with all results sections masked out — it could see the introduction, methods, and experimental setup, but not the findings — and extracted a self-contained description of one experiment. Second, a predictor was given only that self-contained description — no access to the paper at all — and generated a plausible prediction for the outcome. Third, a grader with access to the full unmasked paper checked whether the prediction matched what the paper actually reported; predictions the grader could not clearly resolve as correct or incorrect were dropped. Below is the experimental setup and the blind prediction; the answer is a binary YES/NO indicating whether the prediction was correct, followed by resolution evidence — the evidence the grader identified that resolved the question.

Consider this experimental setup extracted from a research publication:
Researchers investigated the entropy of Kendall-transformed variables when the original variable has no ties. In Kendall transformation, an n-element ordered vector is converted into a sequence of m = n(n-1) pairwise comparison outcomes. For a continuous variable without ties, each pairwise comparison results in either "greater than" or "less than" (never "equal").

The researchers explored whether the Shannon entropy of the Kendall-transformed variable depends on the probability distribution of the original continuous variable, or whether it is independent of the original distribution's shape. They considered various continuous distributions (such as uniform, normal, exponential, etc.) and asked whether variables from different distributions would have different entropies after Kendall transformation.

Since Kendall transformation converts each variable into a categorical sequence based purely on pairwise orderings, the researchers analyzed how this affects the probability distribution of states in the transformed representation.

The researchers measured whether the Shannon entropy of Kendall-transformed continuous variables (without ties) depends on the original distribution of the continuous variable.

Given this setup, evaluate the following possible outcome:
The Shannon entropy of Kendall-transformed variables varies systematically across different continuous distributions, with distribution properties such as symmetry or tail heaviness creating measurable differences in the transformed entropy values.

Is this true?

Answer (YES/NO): NO